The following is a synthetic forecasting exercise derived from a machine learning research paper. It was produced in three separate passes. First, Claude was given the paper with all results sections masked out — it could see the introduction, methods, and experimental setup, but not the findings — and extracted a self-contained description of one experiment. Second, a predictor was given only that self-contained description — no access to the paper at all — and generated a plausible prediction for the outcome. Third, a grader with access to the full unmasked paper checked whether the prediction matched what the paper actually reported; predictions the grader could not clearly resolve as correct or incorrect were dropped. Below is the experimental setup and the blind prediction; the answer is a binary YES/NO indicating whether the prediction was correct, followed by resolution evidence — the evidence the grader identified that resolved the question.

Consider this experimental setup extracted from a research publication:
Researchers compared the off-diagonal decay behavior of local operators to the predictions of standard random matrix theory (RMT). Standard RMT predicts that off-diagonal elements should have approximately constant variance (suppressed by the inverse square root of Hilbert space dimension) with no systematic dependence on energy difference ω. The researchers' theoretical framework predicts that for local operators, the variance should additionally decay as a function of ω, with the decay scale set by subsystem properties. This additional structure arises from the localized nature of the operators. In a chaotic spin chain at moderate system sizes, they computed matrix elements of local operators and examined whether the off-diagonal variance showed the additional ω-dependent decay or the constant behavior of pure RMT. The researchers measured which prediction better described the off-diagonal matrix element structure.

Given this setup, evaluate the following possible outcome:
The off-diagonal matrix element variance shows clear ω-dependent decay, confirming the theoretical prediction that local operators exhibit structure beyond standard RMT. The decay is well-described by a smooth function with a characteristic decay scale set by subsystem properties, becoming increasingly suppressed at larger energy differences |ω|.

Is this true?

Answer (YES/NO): YES